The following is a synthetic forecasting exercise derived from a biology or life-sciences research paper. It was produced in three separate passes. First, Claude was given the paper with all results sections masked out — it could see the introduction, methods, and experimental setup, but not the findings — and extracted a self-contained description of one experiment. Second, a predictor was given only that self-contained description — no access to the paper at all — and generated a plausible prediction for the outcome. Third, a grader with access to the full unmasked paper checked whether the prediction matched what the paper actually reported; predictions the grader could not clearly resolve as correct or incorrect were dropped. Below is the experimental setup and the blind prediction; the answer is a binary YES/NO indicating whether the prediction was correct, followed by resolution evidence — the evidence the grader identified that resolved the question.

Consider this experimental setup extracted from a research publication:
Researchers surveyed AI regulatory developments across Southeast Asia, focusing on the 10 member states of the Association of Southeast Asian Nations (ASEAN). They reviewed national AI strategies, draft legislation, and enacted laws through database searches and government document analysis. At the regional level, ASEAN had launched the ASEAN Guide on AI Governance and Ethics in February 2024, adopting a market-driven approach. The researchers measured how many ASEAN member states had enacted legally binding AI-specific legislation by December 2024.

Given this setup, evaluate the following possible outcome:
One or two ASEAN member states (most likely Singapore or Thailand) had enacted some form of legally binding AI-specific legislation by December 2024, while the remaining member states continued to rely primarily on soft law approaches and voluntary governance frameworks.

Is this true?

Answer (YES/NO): NO